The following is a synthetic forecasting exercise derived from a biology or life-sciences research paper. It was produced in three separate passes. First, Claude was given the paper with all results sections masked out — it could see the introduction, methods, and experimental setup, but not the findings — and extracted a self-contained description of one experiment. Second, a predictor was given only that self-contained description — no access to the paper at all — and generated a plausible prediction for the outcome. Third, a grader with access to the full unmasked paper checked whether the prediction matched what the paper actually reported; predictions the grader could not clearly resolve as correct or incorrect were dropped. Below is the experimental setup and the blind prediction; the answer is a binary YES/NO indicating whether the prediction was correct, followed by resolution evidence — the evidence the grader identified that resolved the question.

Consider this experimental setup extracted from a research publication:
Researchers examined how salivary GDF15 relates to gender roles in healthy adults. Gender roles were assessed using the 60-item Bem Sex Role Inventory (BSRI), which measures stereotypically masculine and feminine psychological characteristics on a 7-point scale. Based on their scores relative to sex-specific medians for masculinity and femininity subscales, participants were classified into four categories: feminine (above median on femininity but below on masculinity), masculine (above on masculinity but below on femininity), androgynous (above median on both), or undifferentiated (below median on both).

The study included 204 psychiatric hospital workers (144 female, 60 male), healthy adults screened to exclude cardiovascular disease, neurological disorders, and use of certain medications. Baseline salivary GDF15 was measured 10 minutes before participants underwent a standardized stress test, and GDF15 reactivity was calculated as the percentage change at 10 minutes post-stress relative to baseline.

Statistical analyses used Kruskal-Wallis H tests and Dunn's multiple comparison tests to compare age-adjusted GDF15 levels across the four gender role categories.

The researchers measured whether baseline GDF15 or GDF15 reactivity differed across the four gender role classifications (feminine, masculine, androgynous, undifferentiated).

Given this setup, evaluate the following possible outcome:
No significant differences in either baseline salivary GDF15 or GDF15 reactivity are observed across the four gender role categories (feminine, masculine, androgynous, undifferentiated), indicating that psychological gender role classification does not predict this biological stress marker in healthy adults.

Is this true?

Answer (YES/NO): NO